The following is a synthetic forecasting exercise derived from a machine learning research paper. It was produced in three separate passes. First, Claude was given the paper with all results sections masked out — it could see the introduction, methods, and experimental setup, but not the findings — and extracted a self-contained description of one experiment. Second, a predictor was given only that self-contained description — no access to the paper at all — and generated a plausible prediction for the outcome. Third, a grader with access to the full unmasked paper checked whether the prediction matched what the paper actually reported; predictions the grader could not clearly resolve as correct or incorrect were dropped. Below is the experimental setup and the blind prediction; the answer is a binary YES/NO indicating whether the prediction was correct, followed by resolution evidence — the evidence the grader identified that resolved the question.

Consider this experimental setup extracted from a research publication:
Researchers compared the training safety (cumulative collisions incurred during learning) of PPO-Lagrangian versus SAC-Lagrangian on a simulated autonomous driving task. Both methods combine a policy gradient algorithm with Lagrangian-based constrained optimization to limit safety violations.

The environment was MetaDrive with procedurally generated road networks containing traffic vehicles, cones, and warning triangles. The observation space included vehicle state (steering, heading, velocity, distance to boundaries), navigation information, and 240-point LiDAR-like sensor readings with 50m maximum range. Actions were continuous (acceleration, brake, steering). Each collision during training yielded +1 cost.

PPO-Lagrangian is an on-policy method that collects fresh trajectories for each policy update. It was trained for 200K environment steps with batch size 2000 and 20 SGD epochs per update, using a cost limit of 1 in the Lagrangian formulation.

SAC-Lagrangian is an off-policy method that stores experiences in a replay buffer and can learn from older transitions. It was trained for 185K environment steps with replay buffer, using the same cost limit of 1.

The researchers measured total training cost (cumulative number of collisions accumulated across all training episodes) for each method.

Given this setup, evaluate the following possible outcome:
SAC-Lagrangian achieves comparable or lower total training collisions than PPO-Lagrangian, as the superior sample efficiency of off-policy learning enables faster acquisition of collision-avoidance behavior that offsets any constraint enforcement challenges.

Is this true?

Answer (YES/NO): NO